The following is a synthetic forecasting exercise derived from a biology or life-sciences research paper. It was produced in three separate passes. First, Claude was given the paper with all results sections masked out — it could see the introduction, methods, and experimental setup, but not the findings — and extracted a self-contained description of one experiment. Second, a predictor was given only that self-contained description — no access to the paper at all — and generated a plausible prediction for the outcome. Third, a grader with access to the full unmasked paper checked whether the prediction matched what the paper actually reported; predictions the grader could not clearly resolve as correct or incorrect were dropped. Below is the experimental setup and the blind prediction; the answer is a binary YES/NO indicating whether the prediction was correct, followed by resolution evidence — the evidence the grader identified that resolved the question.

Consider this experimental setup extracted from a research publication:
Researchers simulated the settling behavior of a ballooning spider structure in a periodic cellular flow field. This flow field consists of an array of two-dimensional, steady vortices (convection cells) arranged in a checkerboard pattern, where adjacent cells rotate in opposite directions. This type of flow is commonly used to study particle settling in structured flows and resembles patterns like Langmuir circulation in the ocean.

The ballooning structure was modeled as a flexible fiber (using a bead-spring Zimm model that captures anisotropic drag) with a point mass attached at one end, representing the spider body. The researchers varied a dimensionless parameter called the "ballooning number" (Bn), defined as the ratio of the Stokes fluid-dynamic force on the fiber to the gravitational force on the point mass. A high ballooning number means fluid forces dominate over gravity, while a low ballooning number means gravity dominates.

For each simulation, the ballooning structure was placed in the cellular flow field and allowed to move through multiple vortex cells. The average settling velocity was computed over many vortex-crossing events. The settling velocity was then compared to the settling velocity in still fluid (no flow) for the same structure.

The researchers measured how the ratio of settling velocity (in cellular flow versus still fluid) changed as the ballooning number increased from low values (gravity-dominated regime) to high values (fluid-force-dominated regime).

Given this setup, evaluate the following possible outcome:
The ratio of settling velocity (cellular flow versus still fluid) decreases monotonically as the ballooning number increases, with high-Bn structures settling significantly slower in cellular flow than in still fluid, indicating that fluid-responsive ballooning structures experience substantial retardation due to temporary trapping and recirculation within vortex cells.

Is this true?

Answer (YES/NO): NO